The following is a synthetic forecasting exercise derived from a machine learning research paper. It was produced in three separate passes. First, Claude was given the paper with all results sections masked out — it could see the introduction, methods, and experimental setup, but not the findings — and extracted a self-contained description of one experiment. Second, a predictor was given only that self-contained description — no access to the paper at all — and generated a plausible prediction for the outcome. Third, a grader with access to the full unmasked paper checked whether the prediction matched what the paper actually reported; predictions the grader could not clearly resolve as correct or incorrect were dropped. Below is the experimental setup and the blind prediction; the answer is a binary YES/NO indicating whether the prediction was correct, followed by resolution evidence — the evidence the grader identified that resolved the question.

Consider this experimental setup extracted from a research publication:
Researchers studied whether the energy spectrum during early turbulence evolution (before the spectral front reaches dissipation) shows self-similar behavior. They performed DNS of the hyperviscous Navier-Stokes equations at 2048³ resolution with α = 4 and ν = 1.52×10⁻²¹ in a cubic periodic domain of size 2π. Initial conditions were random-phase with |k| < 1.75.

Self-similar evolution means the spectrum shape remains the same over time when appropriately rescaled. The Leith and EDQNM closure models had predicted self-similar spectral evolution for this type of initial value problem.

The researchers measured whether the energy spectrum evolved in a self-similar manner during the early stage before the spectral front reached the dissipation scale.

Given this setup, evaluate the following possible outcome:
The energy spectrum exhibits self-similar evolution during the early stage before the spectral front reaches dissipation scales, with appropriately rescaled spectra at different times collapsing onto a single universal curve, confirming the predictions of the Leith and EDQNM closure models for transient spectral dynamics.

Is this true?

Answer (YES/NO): NO